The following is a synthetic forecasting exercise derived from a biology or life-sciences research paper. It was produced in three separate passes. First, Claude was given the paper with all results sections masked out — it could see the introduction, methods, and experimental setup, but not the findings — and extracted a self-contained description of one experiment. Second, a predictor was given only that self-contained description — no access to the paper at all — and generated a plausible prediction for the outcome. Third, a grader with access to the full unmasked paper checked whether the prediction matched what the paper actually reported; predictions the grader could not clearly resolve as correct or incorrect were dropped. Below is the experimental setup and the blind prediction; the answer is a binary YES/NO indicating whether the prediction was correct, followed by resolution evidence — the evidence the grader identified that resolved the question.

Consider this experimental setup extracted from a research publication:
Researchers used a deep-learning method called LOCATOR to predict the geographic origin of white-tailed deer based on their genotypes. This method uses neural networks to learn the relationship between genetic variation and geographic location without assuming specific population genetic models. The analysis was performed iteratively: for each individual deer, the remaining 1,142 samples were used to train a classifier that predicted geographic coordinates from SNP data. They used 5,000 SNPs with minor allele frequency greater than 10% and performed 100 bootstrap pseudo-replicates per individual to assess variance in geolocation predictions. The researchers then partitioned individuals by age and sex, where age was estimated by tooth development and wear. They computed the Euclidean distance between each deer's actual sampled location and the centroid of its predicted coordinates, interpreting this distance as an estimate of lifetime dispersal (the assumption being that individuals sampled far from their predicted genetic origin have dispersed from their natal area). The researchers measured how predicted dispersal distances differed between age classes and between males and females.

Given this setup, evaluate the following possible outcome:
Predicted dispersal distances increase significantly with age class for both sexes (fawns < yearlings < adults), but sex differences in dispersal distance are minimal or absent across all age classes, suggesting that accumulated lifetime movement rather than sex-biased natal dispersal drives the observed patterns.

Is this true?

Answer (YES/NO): NO